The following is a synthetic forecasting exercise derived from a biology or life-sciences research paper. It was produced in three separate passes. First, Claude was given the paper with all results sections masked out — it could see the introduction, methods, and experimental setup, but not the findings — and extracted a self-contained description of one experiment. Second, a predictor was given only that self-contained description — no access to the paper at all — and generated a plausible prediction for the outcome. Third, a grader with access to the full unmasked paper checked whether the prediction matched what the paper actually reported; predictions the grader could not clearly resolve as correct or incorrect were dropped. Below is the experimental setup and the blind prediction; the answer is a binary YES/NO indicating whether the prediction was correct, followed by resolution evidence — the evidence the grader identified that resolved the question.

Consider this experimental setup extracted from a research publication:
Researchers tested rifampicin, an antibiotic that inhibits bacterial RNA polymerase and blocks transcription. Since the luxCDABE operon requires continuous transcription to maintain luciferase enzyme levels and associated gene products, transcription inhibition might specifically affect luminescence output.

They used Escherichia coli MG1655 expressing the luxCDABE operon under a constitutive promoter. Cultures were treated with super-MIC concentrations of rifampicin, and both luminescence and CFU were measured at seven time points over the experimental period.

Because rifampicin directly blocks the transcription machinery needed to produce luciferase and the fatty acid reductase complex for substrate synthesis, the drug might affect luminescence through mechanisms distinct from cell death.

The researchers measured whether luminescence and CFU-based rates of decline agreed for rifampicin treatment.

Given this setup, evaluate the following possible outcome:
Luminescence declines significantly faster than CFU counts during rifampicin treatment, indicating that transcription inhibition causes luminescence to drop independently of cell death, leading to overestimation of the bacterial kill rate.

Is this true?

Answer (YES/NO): NO